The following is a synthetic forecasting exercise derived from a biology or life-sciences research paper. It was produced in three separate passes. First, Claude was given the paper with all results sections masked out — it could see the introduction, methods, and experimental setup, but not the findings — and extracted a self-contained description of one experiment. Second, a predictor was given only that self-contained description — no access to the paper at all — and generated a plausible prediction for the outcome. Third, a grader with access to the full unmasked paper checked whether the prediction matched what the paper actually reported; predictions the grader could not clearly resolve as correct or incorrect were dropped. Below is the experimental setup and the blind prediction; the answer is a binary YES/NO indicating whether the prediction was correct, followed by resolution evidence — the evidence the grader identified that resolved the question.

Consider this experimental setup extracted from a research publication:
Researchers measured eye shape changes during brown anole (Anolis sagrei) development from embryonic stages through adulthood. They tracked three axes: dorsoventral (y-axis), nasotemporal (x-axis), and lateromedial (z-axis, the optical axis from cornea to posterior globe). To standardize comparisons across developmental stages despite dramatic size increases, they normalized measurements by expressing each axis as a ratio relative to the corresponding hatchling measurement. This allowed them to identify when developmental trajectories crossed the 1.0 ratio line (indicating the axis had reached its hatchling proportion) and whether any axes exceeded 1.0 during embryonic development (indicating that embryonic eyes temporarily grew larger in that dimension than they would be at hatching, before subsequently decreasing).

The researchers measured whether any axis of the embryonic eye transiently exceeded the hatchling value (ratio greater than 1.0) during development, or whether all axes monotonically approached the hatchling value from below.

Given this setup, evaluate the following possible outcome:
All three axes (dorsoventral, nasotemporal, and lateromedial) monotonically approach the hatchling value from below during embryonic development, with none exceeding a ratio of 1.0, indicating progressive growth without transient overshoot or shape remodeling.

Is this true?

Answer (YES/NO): NO